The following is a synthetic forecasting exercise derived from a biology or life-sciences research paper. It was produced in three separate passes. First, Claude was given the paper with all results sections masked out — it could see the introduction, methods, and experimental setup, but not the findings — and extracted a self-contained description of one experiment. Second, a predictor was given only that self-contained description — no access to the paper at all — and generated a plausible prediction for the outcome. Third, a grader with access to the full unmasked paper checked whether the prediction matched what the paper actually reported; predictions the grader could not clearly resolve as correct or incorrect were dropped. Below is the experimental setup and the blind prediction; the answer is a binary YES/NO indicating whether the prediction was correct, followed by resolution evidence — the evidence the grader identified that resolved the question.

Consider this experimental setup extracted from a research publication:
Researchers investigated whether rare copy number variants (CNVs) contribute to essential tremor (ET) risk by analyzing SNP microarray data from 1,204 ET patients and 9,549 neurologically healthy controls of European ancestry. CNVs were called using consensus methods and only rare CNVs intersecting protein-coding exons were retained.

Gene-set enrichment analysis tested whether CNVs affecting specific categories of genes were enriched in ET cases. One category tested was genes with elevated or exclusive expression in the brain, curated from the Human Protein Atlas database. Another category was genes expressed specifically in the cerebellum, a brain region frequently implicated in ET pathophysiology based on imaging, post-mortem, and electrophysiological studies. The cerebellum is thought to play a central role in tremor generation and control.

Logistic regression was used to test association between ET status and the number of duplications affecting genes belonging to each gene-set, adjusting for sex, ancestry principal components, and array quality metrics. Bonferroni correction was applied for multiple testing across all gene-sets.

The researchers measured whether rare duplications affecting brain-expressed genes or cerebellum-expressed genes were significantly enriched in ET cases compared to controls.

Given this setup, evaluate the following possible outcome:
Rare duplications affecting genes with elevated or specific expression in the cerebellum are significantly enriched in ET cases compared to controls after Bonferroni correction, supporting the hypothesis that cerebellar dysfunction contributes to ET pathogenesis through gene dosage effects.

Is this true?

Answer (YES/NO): YES